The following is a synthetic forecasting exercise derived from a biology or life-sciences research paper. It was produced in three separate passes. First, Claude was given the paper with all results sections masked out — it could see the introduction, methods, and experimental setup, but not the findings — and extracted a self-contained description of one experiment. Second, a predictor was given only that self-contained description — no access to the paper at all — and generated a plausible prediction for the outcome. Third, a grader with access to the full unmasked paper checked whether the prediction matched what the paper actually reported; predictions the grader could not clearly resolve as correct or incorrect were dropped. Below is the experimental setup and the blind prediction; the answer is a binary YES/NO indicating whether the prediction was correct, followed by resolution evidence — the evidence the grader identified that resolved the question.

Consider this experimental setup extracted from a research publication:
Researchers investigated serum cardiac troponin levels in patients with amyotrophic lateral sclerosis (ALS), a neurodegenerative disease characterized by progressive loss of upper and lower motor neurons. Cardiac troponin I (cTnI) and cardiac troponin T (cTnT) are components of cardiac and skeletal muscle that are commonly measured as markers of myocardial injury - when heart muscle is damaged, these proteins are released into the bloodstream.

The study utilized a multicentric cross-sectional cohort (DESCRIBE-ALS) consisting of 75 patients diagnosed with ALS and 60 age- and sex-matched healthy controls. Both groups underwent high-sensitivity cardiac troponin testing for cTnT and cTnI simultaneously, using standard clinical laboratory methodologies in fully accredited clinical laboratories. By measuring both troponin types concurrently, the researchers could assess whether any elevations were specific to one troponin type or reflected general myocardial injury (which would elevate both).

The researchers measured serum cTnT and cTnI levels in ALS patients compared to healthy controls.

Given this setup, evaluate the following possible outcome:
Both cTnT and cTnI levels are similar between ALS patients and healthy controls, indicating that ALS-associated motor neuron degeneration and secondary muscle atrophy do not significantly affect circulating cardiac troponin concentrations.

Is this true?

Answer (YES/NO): NO